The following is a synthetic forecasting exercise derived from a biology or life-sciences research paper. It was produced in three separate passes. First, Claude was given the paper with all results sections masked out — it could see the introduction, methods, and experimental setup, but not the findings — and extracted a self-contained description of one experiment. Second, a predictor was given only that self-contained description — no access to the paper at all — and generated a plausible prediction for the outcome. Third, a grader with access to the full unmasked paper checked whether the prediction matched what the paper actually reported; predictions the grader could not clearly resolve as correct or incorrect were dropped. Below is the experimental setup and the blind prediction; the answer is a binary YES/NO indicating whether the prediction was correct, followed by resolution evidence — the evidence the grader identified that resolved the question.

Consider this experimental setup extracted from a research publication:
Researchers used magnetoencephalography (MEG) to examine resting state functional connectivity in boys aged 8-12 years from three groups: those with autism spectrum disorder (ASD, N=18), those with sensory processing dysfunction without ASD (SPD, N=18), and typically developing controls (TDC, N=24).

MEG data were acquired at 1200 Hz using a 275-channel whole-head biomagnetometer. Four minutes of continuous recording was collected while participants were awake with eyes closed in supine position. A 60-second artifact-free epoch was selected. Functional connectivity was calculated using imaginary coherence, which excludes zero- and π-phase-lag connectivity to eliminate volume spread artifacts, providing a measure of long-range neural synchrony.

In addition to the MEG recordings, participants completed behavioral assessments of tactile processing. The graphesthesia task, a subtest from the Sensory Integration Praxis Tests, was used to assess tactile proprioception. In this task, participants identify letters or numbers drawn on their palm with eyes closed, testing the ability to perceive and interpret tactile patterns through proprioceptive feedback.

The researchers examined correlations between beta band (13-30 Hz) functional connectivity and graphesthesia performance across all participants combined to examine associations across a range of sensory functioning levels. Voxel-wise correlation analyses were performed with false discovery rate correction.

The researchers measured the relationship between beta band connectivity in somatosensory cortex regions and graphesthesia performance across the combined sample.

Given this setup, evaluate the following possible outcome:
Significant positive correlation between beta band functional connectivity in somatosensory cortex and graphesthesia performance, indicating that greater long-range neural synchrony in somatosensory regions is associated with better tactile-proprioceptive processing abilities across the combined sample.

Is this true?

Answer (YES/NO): NO